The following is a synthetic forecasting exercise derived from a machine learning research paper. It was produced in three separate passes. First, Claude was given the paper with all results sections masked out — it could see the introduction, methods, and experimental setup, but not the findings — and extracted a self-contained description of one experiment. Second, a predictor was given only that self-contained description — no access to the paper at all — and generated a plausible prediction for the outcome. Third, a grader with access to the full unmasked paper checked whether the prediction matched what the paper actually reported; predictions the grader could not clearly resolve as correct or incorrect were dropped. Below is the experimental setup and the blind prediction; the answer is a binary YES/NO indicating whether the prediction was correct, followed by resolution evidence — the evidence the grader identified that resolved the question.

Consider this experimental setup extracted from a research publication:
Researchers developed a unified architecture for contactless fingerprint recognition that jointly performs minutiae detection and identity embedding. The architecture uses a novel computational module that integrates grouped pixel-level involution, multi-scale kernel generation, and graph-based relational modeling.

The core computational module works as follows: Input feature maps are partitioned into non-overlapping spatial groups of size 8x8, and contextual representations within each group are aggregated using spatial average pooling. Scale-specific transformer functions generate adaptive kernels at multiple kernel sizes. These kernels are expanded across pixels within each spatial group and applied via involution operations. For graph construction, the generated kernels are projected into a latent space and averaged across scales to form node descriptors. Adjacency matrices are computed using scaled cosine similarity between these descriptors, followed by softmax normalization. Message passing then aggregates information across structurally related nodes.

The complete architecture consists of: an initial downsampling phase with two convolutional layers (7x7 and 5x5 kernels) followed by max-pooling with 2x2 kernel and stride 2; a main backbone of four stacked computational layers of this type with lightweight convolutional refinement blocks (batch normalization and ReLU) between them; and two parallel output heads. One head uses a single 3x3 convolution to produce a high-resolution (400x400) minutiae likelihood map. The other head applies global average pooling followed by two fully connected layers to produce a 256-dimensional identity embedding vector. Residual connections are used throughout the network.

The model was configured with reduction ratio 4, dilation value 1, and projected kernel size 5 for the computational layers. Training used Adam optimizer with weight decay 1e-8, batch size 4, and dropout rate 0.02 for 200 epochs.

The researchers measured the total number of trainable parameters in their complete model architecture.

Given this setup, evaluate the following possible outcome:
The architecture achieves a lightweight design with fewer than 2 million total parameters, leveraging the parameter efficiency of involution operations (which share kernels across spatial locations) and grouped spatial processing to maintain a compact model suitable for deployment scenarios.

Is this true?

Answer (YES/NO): YES